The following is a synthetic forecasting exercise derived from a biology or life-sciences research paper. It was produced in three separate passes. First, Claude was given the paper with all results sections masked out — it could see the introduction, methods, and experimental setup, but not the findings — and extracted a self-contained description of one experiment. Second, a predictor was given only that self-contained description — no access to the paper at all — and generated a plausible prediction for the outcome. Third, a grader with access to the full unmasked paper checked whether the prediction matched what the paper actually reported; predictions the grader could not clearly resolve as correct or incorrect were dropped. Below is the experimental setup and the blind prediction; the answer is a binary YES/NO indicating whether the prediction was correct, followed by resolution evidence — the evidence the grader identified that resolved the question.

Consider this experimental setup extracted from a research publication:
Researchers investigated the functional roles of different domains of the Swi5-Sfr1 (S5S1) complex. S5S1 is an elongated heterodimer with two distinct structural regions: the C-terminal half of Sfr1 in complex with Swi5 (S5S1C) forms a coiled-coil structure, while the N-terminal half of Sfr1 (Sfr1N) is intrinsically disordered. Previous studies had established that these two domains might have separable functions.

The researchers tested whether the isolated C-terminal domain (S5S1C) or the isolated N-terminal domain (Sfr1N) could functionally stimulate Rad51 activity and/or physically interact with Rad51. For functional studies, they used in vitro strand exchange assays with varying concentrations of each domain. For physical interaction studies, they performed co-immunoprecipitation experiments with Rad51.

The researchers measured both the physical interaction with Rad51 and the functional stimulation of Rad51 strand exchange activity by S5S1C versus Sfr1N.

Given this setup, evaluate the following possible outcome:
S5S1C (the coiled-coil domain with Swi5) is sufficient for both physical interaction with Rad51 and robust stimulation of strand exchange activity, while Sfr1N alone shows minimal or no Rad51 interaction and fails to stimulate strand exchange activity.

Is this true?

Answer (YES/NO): NO